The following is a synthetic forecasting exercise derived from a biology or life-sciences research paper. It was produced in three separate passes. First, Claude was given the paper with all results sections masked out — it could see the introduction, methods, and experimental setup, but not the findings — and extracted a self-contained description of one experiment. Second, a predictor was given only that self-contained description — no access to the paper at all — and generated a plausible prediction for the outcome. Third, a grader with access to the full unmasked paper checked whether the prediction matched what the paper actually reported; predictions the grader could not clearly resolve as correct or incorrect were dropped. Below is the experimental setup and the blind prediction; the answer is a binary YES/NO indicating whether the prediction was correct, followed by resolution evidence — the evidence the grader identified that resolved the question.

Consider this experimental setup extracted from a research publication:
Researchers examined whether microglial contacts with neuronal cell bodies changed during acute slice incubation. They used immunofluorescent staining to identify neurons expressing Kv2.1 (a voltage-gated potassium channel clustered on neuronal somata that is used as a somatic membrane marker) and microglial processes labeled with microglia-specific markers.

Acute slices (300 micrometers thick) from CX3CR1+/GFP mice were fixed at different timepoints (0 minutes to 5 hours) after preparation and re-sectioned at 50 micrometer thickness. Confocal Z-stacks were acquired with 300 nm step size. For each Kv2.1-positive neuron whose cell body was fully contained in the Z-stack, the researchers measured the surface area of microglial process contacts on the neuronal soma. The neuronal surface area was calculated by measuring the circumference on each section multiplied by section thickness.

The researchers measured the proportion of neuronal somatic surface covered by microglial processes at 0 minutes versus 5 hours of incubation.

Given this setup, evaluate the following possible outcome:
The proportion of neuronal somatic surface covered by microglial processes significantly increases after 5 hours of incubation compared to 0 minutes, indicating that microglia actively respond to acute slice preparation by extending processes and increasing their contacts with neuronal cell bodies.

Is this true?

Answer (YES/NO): NO